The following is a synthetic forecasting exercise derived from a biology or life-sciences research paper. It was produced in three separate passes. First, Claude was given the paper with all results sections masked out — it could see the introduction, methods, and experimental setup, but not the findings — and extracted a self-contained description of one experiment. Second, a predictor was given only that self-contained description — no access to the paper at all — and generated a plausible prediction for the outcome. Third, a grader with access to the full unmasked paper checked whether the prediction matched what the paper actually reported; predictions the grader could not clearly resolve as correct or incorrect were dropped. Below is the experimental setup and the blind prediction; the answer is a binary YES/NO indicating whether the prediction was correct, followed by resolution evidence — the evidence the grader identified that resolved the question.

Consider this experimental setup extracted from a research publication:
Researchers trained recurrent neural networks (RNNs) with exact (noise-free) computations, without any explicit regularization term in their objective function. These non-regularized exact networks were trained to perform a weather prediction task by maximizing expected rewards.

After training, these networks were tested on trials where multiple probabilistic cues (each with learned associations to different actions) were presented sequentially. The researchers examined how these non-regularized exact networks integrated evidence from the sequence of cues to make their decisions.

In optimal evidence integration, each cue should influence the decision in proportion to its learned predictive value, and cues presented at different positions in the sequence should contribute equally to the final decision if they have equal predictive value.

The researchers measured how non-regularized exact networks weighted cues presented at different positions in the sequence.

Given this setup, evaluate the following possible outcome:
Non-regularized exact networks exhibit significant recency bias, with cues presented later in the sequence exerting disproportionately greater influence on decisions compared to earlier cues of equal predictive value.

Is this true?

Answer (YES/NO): NO